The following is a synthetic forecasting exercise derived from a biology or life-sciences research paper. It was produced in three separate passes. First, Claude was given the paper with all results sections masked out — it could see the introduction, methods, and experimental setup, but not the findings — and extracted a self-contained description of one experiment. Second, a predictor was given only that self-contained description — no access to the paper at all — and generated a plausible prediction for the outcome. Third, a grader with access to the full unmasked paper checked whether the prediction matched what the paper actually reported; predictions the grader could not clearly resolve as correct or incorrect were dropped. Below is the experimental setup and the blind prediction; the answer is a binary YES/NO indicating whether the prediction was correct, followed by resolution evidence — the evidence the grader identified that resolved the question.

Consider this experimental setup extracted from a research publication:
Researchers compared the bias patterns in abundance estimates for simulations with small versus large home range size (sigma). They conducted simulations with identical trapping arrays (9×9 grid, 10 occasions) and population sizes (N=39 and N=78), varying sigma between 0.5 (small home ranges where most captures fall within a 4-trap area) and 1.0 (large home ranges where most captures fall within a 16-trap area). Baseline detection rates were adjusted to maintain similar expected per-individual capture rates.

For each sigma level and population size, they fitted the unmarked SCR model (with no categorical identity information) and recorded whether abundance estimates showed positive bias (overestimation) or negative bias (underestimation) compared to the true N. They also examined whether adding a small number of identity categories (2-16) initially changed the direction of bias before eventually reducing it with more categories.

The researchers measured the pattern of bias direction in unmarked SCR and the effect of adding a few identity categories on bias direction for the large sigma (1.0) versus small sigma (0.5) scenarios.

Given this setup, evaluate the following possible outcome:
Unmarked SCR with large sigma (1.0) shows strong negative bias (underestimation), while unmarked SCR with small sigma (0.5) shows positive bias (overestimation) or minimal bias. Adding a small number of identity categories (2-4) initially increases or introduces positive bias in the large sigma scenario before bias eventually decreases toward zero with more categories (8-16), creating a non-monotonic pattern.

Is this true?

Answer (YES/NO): NO